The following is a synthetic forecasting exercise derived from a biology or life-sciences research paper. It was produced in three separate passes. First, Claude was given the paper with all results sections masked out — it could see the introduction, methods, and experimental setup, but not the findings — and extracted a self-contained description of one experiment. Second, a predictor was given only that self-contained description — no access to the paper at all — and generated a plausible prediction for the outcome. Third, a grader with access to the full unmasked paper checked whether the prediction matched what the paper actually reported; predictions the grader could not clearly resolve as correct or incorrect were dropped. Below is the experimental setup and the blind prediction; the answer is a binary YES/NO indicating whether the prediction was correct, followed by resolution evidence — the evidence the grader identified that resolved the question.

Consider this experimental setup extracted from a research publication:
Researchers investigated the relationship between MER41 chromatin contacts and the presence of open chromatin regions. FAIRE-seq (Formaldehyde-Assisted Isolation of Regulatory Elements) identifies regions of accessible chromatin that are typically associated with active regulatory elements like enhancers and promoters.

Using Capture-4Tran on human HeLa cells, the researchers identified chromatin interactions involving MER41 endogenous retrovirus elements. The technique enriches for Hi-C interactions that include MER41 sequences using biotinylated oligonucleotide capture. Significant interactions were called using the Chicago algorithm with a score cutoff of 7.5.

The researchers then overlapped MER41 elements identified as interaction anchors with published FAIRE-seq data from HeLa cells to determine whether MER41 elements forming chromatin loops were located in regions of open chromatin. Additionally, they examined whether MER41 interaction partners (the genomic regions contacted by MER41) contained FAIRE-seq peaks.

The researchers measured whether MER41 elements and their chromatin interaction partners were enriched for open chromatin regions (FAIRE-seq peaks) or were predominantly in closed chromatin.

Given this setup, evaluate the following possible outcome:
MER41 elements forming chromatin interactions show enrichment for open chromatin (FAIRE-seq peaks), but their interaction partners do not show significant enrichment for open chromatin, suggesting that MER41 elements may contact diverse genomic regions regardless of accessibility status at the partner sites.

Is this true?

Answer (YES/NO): NO